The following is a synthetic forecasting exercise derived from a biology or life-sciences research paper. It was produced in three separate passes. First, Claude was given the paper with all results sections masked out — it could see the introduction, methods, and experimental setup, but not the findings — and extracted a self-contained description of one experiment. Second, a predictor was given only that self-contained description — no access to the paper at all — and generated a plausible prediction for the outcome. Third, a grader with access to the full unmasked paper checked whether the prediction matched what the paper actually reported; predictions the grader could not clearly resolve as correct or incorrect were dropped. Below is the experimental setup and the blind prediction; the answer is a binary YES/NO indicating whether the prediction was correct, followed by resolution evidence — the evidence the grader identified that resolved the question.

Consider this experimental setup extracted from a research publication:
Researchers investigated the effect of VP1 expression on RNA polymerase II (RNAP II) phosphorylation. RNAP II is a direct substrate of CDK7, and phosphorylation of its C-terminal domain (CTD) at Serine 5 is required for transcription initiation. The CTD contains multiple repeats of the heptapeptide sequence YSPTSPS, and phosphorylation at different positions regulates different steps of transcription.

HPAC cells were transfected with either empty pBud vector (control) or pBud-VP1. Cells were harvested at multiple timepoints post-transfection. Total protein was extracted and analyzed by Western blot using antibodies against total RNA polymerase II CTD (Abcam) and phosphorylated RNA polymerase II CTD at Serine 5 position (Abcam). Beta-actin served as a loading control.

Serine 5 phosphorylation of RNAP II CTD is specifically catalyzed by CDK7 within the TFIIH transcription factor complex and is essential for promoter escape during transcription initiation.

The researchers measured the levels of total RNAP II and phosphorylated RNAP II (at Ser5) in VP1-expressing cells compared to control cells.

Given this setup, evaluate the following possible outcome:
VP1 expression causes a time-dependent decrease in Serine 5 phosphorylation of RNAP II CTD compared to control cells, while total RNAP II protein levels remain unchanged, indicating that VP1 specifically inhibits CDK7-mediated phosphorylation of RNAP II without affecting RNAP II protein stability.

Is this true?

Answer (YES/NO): NO